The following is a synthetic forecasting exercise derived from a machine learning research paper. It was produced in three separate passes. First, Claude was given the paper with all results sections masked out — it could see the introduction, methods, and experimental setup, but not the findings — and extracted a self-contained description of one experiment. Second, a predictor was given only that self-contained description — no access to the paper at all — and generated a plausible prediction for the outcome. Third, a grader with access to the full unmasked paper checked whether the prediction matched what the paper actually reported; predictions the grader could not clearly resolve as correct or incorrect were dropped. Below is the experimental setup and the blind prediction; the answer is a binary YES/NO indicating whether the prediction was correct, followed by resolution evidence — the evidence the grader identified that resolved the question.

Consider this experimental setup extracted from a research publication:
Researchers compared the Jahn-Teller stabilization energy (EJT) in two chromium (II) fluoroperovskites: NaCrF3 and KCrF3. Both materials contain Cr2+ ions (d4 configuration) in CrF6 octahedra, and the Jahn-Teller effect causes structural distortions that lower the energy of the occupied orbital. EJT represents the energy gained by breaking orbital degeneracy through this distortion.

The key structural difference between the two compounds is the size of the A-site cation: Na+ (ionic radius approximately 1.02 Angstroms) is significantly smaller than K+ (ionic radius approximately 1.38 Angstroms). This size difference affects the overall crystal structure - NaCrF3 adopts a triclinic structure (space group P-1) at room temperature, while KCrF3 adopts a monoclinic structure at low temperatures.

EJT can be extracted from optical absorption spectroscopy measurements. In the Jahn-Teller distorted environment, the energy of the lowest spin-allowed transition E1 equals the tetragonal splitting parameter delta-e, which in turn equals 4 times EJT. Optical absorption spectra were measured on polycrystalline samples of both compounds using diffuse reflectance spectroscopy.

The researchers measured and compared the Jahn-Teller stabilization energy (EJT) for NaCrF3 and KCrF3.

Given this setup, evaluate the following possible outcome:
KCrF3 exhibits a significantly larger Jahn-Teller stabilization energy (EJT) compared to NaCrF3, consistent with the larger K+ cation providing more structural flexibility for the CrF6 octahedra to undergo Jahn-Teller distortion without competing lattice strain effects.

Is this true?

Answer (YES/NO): NO